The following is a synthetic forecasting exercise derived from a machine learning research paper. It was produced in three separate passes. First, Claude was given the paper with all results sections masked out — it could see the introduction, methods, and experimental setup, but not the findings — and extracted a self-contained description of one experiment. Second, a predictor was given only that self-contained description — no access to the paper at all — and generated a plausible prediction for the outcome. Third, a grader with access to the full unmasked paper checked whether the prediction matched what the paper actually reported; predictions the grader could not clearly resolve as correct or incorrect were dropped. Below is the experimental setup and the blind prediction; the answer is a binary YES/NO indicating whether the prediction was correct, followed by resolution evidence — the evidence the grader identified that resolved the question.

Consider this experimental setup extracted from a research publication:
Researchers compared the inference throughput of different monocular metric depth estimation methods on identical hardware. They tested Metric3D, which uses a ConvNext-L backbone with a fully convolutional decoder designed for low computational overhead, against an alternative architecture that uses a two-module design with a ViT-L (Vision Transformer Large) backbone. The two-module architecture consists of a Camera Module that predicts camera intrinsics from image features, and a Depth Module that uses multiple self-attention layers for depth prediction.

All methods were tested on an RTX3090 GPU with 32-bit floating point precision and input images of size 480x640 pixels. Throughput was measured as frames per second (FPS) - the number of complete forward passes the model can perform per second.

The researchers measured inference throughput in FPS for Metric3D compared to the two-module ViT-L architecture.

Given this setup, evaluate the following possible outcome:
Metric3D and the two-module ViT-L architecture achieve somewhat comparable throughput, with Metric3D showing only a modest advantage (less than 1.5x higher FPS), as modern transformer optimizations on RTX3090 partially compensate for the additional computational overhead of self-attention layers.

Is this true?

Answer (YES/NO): NO